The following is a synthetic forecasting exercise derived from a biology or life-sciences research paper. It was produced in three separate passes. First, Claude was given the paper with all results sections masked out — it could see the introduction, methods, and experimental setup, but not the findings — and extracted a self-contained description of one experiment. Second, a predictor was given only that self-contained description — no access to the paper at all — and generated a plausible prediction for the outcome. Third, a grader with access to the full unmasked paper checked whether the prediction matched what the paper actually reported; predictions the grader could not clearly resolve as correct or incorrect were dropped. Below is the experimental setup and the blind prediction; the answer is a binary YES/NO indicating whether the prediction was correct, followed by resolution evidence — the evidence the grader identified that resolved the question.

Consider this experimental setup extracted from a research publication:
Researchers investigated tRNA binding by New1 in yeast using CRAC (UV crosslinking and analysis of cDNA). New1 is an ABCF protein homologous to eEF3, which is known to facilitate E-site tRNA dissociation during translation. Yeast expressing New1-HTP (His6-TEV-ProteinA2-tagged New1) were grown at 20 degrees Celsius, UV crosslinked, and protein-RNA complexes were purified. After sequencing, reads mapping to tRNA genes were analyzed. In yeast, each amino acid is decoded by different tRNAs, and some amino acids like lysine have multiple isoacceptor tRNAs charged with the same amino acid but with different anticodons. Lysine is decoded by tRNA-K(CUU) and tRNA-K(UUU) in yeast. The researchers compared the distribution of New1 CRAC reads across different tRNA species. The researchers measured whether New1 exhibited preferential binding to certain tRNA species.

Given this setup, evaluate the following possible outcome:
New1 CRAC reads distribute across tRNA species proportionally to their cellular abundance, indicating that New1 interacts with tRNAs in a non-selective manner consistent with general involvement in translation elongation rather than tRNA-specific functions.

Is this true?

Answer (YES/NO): NO